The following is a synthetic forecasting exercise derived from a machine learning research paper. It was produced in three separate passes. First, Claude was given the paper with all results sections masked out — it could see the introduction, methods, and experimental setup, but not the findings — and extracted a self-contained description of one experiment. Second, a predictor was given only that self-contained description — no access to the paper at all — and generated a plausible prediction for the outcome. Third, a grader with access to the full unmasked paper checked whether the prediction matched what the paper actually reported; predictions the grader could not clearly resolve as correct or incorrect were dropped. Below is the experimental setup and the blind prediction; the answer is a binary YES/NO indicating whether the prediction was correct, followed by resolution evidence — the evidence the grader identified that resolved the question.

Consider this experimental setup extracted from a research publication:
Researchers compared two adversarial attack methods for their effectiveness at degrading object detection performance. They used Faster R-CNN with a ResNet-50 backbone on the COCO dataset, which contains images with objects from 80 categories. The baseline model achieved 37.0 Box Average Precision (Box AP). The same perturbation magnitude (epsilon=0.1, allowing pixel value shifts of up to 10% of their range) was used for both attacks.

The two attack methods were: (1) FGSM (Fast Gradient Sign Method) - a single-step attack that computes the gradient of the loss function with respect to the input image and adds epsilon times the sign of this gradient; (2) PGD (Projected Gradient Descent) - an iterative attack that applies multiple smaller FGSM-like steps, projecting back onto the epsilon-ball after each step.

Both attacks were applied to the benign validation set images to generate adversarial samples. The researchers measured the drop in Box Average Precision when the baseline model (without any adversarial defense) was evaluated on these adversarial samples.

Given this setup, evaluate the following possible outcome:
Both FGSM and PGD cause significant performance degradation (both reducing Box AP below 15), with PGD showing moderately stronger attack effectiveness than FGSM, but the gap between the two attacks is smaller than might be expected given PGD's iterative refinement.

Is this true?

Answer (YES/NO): NO